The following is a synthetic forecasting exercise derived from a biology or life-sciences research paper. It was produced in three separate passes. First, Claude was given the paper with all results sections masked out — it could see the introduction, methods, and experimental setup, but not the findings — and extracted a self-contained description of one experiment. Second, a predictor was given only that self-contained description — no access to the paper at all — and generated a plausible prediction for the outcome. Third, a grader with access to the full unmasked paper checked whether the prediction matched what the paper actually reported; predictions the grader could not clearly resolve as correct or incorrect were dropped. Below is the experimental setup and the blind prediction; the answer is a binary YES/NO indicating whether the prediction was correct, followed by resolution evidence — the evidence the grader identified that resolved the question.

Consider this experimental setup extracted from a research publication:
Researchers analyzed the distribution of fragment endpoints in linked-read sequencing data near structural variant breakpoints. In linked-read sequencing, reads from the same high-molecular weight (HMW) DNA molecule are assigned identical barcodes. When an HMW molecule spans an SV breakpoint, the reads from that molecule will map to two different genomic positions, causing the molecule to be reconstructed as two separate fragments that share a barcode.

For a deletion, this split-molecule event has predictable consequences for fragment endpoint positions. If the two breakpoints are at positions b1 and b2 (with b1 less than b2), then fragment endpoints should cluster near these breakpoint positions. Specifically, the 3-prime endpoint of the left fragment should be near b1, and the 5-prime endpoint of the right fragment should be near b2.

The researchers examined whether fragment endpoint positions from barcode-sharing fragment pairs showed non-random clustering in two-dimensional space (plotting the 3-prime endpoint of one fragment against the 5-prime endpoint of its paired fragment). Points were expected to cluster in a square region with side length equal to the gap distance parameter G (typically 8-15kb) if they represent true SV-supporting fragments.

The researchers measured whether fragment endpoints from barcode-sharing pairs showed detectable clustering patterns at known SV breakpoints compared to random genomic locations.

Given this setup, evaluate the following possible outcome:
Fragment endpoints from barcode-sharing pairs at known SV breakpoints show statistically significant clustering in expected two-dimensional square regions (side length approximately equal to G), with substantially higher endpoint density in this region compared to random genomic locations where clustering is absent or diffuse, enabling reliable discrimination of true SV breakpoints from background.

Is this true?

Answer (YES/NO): YES